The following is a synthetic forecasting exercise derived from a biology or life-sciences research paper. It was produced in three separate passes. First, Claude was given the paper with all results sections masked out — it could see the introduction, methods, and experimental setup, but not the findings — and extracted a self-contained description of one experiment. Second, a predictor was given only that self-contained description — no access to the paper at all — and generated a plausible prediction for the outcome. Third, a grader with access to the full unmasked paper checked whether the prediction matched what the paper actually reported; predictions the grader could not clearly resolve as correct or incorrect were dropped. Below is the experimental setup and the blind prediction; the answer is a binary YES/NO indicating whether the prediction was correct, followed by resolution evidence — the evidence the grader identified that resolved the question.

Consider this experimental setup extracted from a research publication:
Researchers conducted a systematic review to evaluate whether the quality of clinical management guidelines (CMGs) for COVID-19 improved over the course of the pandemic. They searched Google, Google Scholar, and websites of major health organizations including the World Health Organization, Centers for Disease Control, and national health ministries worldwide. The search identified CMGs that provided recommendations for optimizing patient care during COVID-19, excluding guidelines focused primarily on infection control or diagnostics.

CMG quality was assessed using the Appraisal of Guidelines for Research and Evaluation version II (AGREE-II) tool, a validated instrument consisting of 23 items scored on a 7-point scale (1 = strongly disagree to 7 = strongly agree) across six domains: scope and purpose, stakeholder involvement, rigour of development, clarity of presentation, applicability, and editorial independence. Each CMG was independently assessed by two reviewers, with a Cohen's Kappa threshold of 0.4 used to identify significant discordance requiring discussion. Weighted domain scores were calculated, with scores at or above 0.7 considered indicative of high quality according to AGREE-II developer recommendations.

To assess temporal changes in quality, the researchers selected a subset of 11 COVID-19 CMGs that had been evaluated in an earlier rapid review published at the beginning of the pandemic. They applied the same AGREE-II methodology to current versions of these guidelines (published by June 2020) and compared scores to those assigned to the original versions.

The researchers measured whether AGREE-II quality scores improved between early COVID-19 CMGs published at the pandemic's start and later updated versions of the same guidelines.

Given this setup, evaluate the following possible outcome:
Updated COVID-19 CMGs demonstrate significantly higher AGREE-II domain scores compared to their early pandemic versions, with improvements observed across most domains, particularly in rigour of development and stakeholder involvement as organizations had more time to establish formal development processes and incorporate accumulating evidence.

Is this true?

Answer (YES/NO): NO